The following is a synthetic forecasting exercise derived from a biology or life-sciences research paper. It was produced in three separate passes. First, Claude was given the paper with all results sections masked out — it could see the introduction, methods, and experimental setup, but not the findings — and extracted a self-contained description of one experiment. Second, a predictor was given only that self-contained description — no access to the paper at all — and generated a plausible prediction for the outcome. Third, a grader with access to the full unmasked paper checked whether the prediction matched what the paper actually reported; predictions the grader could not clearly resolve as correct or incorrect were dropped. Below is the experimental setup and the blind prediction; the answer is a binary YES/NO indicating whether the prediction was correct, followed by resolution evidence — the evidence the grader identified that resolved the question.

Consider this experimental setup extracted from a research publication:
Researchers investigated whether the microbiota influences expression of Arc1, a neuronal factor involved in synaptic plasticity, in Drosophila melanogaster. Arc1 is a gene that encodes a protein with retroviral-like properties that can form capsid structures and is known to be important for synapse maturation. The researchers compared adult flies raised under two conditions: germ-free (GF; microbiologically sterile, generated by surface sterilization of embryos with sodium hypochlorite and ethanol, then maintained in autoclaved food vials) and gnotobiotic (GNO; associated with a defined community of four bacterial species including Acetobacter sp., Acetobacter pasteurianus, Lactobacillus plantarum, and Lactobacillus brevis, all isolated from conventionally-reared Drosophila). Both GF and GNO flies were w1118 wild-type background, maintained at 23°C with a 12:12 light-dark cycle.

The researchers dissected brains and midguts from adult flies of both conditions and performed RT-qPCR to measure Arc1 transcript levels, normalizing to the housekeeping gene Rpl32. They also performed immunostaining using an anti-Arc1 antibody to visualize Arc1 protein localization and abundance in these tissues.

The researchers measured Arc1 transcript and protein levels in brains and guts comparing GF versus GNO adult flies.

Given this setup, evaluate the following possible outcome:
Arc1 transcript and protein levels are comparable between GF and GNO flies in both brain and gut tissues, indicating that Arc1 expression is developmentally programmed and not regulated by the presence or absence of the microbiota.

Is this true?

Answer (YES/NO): NO